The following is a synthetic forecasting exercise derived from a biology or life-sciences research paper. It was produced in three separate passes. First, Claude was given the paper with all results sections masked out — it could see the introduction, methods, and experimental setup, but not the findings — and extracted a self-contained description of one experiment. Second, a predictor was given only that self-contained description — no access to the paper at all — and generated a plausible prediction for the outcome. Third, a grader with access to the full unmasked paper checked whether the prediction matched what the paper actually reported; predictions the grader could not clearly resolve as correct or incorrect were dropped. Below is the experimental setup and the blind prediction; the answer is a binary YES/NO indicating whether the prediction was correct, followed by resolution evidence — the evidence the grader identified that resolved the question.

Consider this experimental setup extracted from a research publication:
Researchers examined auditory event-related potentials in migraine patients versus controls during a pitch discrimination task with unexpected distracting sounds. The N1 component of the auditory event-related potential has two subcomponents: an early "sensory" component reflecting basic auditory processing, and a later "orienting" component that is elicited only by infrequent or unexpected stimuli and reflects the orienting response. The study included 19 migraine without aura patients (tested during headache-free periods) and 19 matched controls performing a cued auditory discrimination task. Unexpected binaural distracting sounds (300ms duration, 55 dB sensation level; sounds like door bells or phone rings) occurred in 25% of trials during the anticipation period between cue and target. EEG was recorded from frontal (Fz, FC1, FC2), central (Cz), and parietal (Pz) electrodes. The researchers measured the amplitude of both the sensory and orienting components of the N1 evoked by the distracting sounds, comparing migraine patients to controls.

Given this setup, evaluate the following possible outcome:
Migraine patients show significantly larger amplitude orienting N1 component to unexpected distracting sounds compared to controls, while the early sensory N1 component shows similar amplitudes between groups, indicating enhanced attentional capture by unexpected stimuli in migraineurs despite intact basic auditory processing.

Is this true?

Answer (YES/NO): YES